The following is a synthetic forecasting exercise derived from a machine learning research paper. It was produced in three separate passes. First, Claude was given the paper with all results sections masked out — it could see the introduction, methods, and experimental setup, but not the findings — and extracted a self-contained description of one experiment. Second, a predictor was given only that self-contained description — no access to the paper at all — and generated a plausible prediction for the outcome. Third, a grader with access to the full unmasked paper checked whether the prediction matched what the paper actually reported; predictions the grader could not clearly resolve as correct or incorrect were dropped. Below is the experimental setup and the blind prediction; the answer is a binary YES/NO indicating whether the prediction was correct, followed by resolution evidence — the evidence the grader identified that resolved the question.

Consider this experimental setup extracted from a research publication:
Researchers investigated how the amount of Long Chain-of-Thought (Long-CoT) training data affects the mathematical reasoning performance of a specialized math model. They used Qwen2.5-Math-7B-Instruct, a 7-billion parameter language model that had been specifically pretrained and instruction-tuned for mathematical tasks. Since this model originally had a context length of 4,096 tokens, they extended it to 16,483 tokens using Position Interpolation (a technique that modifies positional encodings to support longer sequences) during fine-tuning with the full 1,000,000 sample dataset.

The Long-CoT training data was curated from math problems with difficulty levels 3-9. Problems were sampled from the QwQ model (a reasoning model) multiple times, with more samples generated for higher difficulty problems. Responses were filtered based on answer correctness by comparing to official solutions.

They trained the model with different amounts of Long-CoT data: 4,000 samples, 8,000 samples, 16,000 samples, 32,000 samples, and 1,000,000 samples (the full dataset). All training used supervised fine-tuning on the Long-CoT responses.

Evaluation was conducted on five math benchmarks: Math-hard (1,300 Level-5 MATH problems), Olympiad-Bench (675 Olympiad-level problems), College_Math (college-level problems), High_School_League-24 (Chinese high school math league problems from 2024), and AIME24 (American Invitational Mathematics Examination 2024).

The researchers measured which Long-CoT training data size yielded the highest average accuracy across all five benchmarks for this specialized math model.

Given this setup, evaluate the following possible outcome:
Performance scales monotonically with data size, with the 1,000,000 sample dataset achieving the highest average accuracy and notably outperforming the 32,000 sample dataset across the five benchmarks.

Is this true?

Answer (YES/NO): NO